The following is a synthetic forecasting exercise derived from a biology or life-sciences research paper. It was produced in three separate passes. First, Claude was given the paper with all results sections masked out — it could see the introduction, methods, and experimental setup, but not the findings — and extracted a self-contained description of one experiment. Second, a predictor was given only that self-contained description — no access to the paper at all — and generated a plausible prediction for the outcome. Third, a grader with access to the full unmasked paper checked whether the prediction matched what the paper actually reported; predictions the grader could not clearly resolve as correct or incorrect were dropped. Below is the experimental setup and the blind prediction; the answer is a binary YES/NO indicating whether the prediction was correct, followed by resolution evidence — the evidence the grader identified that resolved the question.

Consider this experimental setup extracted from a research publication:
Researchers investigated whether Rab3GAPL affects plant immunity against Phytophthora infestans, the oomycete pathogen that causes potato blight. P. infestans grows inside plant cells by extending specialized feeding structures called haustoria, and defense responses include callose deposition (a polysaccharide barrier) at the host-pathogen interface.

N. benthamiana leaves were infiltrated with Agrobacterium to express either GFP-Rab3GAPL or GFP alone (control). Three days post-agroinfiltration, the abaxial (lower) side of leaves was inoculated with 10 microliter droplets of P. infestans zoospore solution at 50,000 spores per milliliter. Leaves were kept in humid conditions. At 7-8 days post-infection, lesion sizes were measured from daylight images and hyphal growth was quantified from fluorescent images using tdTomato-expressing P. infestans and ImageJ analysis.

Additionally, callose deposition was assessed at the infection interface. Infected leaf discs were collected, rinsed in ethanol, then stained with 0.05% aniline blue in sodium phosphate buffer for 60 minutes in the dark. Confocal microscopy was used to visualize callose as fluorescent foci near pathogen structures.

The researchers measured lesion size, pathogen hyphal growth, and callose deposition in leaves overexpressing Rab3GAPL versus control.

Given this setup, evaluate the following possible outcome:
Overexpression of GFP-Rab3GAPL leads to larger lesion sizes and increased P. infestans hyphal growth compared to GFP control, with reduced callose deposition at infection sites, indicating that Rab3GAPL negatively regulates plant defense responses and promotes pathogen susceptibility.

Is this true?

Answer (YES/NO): YES